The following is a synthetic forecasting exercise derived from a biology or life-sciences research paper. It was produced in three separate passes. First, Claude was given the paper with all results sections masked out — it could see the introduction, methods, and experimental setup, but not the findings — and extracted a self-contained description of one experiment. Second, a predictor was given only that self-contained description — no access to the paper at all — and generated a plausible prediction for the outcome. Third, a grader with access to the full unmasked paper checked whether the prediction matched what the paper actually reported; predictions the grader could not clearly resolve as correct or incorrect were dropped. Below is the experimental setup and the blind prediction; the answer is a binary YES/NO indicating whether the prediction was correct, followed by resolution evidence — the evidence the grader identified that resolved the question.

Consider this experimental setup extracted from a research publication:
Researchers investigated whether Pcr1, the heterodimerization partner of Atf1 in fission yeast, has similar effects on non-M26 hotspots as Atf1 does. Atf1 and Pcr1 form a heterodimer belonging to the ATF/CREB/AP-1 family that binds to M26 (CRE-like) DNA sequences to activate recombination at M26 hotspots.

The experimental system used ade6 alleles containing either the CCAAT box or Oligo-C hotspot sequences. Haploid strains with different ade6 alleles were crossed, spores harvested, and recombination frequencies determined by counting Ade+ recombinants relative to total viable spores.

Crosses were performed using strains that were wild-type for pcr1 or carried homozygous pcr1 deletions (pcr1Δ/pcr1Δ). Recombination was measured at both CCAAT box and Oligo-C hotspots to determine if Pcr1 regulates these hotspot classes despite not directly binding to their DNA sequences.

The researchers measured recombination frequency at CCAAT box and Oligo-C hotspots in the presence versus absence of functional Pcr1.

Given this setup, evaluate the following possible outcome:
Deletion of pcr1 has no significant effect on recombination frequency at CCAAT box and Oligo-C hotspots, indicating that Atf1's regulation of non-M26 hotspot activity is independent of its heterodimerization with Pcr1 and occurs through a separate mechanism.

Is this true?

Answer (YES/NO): NO